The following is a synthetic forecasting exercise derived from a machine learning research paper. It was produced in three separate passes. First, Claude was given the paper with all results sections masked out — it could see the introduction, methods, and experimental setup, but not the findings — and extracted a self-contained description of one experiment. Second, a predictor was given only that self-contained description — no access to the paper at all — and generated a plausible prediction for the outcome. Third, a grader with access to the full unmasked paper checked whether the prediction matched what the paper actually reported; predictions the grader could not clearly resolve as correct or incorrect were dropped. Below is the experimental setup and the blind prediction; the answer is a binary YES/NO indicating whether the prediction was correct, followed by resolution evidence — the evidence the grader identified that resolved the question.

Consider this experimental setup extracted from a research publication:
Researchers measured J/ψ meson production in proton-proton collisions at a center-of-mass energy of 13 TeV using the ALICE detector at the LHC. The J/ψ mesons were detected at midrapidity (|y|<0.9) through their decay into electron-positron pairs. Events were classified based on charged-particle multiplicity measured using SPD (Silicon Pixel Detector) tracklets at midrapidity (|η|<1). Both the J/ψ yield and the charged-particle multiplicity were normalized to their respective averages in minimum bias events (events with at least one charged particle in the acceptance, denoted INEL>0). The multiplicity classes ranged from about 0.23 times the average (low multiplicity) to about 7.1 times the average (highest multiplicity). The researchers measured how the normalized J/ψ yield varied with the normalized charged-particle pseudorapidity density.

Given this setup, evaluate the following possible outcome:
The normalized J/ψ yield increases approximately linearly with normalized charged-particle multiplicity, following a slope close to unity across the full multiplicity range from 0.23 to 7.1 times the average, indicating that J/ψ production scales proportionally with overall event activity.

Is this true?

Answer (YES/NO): NO